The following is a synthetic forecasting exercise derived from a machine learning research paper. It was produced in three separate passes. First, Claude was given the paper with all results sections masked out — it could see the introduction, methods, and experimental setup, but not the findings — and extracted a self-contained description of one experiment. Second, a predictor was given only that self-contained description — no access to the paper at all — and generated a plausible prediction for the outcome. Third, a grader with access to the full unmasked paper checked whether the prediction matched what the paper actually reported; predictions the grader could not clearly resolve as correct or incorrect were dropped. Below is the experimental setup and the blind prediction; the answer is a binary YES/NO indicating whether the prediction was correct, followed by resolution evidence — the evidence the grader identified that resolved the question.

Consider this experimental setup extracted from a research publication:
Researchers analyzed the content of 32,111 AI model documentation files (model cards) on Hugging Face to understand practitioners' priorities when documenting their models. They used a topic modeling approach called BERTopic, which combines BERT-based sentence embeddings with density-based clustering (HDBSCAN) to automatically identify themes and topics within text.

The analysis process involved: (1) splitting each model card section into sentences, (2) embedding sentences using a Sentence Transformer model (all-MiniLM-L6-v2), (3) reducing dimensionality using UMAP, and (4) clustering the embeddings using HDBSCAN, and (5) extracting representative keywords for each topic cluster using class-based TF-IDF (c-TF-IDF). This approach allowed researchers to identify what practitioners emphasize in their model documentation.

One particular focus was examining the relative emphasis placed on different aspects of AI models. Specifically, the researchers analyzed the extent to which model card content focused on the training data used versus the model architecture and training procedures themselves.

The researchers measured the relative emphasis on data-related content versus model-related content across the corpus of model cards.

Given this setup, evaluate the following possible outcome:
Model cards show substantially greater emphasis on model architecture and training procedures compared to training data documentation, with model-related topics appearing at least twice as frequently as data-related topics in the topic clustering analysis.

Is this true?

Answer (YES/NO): NO